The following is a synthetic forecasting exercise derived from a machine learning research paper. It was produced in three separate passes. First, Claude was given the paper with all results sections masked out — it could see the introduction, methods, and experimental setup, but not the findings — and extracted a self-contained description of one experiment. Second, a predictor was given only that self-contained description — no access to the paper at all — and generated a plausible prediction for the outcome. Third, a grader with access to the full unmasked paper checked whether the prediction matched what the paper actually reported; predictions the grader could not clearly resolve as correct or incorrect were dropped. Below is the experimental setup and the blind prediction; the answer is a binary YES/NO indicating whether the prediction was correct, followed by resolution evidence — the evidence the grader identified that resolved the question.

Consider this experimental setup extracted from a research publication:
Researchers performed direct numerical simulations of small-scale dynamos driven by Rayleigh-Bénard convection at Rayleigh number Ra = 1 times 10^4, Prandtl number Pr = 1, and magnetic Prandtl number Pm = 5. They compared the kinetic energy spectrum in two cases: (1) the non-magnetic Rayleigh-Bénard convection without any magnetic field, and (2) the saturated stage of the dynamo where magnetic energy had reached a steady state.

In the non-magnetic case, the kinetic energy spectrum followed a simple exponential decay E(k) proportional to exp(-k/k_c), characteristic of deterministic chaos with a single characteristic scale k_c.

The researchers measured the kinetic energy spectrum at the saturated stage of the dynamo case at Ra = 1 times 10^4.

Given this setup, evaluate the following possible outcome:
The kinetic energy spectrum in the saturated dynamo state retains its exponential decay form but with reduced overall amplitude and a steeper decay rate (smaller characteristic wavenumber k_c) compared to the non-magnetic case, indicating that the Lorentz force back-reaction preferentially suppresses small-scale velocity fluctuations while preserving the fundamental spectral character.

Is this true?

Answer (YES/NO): NO